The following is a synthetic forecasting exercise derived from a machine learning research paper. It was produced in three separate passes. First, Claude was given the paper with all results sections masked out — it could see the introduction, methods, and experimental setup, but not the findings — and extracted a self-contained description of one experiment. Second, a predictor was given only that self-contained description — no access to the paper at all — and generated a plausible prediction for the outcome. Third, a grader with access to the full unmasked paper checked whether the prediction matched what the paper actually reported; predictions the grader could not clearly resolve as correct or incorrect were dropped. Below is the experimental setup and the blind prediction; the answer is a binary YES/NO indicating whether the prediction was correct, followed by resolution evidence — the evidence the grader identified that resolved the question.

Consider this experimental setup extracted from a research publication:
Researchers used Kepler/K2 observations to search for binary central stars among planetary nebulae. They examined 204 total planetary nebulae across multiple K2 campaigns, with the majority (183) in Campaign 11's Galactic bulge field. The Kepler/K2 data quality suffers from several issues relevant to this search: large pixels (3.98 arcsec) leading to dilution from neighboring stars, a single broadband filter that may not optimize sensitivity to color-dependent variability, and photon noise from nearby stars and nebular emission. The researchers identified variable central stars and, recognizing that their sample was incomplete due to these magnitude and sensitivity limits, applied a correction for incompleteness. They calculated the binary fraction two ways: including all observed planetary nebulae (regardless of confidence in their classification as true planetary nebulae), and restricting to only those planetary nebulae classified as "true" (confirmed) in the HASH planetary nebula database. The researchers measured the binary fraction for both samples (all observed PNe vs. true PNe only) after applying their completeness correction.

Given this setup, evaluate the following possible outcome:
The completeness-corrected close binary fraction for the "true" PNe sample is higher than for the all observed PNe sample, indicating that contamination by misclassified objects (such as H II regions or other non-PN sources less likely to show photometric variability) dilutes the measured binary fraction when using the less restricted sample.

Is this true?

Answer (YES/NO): YES